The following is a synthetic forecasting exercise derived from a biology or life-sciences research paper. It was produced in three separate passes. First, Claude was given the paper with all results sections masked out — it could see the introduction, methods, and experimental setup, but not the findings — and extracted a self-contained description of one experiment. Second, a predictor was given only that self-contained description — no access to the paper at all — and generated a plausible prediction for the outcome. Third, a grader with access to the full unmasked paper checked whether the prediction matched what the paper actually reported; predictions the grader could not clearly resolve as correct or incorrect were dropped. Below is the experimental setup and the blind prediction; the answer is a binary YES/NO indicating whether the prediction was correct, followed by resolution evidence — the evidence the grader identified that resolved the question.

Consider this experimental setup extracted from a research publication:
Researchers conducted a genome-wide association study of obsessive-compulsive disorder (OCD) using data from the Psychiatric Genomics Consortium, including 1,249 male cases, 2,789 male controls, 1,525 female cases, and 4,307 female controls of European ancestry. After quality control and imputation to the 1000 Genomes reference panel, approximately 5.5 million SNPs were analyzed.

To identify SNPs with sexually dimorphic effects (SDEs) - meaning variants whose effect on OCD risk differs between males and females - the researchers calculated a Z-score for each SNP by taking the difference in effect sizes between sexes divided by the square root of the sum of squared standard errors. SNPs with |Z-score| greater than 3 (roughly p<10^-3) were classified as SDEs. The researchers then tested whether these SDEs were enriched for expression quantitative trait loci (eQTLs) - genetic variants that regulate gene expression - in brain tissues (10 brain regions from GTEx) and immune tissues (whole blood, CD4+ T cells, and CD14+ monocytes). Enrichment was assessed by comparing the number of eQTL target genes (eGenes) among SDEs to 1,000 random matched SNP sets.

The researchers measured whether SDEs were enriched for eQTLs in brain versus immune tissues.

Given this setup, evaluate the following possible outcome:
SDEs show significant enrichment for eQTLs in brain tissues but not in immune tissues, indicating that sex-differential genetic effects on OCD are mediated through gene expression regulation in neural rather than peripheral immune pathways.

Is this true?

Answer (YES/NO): NO